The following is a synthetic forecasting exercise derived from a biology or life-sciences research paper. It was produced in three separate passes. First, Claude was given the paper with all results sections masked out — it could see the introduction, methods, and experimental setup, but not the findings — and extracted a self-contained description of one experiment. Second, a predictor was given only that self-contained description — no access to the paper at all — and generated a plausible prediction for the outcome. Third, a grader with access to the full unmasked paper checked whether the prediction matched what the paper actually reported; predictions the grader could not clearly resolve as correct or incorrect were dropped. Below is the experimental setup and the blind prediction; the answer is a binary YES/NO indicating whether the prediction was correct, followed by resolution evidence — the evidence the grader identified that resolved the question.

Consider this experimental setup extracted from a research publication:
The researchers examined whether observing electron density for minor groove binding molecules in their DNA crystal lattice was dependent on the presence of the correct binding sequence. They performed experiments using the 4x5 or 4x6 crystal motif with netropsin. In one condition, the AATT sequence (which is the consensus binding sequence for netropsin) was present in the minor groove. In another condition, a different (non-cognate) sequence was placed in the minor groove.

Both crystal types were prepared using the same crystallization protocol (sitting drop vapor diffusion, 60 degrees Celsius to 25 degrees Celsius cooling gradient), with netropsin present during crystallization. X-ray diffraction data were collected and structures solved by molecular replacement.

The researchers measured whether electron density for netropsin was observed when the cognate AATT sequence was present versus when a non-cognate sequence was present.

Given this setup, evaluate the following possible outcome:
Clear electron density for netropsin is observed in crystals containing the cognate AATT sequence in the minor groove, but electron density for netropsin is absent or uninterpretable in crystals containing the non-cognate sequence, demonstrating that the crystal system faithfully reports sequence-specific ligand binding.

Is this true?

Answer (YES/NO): YES